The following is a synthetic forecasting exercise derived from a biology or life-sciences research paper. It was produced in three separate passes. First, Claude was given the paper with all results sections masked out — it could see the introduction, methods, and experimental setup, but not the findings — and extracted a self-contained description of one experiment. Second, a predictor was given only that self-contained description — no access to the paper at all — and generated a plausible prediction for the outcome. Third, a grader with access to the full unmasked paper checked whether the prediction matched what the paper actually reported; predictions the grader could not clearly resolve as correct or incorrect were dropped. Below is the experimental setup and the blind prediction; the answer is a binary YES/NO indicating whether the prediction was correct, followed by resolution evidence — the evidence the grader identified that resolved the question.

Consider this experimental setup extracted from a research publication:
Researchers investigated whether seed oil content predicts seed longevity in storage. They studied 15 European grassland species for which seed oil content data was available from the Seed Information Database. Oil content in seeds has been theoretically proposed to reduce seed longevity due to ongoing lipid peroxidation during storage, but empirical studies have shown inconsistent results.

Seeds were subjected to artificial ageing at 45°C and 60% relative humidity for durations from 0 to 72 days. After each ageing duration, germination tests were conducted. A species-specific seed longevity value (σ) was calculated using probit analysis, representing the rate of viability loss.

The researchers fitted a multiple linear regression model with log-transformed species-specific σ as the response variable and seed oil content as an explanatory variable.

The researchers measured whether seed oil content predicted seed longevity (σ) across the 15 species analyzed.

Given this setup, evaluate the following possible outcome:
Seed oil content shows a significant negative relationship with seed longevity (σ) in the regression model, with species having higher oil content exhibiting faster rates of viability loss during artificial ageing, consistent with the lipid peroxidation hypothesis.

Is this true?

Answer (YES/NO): NO